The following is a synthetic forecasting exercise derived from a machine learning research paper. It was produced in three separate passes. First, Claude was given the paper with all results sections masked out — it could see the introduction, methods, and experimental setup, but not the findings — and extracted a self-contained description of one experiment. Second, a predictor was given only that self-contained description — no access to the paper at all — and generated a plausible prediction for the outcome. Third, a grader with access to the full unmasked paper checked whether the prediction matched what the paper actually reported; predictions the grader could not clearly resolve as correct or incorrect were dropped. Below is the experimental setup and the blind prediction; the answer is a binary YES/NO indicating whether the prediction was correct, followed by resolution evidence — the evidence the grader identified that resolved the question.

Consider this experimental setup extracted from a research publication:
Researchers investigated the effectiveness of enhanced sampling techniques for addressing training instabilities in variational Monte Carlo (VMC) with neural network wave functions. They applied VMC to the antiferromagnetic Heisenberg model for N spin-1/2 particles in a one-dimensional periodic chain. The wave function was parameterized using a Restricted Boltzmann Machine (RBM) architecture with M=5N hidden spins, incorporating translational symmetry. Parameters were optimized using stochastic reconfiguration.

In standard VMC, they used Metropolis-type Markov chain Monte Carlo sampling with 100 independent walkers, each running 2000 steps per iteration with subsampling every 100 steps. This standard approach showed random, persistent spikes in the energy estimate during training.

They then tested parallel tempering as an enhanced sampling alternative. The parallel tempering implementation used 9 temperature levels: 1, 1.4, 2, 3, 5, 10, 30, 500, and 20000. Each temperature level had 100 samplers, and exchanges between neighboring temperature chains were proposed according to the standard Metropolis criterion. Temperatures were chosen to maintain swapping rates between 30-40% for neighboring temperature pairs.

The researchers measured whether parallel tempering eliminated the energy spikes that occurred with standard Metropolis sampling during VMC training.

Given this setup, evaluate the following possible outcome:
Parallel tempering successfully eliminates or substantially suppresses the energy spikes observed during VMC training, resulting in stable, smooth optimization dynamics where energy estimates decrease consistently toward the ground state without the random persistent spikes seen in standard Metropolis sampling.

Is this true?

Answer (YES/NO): NO